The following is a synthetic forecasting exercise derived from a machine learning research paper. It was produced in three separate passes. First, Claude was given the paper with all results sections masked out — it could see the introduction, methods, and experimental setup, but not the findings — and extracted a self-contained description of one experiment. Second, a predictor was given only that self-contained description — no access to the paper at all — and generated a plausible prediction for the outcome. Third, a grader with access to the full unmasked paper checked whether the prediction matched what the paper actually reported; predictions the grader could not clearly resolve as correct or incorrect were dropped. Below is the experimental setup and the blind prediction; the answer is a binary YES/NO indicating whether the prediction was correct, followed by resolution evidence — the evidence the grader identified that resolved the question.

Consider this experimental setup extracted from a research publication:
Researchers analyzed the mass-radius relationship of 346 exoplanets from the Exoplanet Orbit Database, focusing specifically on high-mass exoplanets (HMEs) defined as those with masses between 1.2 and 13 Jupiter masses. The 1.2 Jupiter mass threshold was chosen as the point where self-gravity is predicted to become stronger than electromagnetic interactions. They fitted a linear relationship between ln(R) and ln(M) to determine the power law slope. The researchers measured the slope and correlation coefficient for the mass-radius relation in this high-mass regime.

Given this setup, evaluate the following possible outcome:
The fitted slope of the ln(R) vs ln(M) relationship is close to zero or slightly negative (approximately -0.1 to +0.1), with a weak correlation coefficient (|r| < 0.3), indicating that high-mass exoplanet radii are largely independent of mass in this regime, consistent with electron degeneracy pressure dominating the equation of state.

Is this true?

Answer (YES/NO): YES